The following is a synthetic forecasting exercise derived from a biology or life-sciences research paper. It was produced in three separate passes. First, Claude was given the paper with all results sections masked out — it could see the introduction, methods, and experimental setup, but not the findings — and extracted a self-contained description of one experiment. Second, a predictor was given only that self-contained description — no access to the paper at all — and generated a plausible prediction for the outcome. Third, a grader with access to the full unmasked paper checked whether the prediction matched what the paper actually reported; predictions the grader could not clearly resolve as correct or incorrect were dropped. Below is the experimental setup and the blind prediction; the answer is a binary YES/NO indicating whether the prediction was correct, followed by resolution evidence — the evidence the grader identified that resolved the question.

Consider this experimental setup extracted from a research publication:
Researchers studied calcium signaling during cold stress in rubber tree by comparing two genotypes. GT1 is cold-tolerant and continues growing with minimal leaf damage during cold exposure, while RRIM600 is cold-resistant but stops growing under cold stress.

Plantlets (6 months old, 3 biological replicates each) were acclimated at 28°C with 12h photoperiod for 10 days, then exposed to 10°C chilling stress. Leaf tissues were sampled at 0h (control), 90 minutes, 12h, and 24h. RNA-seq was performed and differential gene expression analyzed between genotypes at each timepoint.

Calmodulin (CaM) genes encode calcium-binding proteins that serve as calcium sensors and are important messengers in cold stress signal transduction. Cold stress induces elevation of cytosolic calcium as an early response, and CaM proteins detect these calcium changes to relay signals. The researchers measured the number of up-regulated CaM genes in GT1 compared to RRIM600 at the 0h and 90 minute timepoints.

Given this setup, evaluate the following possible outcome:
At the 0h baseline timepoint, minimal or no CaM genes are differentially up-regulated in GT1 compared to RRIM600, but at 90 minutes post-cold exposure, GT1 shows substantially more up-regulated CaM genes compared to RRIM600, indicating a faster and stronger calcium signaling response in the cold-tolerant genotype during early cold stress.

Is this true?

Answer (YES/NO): NO